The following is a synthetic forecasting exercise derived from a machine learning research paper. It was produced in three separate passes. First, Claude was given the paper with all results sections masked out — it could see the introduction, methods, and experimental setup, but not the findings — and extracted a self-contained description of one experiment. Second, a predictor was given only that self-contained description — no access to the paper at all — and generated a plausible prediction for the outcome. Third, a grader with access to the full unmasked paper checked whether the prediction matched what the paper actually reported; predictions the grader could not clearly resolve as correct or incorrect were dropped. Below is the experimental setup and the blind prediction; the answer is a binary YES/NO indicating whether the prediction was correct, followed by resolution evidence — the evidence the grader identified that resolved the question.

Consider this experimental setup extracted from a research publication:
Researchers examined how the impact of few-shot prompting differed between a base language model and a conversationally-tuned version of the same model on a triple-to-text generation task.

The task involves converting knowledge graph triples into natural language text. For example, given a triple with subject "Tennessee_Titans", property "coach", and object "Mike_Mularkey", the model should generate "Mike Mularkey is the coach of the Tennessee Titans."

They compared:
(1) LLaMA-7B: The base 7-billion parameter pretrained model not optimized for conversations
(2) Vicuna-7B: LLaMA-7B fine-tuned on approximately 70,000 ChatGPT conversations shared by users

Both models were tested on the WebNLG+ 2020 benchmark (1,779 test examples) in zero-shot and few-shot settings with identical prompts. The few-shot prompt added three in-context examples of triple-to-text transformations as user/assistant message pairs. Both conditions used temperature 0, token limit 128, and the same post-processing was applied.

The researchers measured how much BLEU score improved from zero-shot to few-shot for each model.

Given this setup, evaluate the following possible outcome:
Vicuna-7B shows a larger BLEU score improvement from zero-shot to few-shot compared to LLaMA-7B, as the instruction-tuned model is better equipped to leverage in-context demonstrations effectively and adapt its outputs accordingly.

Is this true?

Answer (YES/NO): NO